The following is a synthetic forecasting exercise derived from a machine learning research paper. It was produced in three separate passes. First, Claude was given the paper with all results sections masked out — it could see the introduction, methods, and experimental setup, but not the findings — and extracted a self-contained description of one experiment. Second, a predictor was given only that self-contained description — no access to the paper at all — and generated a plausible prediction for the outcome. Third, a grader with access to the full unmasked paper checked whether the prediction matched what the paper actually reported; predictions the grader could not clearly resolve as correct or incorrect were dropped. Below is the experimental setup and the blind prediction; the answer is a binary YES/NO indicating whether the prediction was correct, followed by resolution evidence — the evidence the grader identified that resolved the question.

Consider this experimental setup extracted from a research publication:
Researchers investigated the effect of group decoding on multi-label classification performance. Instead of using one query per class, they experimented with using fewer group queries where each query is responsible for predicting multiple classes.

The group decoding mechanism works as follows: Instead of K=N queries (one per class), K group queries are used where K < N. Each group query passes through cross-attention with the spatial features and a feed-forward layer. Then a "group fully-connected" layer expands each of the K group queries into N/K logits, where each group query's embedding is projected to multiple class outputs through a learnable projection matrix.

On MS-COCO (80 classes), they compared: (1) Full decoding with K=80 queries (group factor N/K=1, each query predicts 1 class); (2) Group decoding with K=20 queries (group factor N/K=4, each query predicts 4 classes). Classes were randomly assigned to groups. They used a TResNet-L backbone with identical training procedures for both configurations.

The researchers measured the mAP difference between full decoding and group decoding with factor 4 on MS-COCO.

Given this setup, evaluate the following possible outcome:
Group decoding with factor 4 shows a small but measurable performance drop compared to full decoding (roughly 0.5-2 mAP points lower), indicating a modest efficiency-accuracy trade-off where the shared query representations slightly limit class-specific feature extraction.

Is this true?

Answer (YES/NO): NO